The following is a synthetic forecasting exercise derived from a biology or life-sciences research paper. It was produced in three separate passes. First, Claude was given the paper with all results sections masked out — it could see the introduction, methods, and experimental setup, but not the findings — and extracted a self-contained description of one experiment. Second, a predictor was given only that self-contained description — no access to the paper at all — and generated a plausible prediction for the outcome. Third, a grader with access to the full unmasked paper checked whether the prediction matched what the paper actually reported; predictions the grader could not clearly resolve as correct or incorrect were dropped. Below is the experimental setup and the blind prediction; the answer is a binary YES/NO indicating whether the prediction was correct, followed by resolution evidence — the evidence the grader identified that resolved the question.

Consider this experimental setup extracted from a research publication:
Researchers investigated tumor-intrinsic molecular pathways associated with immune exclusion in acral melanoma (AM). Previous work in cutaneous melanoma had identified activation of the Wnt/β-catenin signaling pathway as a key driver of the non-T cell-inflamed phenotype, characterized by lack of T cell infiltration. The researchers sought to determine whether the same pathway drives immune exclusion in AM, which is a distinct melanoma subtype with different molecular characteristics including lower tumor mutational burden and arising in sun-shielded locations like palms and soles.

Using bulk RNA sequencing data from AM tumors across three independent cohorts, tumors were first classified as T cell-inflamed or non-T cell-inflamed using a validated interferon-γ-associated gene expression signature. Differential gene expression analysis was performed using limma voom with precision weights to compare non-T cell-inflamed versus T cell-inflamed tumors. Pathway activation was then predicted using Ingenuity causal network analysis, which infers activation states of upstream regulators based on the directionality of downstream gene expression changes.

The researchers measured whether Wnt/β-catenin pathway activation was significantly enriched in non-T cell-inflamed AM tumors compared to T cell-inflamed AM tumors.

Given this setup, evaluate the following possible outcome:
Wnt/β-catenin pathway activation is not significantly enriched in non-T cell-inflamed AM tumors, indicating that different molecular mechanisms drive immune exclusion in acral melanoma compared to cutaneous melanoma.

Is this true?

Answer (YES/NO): YES